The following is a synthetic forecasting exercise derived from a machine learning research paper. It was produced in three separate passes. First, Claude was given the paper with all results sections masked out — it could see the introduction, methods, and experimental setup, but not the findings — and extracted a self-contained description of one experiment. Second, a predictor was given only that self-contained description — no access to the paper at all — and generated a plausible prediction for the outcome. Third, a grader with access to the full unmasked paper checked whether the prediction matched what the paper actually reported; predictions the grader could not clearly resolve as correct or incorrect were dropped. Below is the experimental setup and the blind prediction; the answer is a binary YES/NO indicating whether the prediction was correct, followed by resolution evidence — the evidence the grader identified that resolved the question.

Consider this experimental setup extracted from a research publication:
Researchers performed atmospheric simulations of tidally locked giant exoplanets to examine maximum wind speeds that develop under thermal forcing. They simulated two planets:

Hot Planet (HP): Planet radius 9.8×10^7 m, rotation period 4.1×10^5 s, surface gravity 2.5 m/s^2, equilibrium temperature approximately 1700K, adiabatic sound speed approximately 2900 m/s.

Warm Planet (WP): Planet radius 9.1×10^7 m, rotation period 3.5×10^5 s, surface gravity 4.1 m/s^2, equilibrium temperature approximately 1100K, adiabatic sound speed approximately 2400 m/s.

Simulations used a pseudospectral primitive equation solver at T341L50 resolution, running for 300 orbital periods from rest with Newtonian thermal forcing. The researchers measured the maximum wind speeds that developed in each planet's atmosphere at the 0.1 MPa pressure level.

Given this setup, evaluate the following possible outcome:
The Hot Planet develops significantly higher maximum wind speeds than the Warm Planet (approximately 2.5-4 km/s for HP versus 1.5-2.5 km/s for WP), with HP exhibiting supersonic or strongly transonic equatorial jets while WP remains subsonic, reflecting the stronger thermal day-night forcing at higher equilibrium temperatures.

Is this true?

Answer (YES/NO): NO